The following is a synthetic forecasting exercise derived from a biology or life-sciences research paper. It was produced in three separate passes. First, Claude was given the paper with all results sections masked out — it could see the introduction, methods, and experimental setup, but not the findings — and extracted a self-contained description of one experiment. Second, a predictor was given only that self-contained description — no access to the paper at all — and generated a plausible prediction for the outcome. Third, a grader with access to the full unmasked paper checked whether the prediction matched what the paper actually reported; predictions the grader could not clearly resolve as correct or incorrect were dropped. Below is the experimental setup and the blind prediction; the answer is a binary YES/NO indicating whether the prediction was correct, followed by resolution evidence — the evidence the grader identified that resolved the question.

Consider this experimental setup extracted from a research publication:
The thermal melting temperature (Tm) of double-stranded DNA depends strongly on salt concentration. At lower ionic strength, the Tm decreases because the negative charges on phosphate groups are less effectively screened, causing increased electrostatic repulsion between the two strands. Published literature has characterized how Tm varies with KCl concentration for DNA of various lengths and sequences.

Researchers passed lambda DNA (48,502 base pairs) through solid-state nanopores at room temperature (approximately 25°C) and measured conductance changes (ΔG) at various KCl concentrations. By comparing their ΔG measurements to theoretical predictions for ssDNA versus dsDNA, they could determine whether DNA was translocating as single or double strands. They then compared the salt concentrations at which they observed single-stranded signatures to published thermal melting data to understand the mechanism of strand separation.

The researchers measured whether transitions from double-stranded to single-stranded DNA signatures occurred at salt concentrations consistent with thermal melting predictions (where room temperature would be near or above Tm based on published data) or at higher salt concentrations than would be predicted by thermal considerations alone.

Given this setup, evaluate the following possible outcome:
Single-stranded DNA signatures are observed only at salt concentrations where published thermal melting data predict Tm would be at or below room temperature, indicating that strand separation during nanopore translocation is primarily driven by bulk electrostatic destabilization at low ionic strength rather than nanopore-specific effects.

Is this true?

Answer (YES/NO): NO